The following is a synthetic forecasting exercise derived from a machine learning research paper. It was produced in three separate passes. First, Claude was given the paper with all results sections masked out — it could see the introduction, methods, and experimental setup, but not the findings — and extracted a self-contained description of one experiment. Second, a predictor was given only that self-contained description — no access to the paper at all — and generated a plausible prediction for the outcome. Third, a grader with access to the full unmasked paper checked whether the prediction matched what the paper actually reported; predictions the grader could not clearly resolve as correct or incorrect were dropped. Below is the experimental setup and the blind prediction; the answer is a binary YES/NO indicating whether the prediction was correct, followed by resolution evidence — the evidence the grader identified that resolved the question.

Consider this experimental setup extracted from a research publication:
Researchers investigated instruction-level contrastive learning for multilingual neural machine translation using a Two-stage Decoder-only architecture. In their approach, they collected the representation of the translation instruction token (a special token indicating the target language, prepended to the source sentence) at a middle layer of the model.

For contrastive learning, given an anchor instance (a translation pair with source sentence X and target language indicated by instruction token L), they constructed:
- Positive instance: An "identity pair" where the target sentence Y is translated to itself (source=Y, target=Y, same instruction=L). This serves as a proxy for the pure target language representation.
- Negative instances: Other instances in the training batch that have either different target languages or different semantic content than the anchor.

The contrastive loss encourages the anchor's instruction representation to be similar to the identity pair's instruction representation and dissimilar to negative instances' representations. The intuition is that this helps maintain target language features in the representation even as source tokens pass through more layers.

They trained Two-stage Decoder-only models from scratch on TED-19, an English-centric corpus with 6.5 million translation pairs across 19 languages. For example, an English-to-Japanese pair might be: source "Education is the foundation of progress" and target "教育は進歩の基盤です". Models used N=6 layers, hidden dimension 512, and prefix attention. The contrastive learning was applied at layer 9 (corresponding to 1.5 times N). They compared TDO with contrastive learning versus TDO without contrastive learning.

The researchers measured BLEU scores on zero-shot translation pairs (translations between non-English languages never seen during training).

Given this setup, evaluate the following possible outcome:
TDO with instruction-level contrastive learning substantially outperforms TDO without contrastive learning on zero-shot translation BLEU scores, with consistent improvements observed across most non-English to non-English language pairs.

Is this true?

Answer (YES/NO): NO